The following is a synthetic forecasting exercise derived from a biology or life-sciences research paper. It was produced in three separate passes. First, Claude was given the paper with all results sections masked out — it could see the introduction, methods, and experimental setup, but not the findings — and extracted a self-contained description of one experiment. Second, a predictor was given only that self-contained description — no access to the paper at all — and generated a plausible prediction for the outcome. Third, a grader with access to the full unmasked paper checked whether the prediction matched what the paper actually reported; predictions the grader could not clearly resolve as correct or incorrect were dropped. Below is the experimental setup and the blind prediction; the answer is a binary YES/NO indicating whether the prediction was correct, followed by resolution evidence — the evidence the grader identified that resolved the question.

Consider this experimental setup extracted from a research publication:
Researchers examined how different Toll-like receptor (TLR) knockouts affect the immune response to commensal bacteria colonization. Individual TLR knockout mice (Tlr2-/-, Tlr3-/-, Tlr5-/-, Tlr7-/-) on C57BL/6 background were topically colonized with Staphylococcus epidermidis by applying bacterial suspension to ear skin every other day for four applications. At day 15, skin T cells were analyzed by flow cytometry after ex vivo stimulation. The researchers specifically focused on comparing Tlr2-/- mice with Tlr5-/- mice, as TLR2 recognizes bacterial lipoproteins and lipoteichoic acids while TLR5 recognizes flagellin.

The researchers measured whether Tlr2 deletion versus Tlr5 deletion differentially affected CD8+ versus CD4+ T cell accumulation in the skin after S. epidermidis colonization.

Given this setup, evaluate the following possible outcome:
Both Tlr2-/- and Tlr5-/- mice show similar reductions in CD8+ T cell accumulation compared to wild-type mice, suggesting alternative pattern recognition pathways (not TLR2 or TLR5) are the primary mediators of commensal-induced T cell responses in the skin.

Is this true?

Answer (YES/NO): NO